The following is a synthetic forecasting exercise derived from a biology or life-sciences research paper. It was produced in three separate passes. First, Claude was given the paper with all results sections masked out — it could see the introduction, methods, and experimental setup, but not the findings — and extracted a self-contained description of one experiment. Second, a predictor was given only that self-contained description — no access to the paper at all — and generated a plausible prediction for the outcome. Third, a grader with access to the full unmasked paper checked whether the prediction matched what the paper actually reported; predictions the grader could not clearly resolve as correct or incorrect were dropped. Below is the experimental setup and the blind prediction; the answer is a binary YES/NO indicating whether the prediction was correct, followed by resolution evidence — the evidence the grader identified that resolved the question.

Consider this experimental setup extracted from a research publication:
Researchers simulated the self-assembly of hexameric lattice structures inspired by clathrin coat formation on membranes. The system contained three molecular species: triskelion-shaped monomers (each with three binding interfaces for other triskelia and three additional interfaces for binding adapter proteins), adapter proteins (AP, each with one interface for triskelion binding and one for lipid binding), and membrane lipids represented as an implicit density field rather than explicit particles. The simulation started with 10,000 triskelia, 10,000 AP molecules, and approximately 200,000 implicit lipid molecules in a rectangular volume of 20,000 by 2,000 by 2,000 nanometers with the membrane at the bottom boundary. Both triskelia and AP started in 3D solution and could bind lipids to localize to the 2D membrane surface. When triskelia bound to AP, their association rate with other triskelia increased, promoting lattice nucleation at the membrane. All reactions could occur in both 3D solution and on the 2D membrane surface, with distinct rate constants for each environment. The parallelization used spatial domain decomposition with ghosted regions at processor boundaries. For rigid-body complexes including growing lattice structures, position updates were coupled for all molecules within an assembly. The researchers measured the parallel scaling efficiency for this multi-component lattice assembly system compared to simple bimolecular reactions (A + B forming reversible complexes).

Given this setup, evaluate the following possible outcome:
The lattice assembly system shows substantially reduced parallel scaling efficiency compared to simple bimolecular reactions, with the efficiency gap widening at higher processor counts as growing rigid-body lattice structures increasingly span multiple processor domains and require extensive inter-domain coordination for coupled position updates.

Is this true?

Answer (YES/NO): YES